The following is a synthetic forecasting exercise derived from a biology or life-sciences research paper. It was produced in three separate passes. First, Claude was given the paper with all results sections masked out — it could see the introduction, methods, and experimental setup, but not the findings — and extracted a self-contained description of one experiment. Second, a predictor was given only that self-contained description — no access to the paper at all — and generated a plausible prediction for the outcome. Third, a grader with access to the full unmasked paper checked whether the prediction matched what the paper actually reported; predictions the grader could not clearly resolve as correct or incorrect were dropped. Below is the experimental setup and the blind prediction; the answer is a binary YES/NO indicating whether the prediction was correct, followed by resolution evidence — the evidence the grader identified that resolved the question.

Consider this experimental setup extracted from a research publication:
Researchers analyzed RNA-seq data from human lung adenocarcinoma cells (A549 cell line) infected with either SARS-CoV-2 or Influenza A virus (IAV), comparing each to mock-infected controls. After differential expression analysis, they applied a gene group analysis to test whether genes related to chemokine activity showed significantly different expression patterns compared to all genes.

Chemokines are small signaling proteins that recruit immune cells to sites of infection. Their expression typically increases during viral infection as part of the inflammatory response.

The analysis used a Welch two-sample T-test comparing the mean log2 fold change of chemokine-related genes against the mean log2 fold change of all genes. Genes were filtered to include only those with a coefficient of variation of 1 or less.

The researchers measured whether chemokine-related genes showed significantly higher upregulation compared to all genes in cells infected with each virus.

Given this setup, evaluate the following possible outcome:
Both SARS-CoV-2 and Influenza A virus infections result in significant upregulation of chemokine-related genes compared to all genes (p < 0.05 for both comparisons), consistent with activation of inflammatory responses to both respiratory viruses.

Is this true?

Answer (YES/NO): YES